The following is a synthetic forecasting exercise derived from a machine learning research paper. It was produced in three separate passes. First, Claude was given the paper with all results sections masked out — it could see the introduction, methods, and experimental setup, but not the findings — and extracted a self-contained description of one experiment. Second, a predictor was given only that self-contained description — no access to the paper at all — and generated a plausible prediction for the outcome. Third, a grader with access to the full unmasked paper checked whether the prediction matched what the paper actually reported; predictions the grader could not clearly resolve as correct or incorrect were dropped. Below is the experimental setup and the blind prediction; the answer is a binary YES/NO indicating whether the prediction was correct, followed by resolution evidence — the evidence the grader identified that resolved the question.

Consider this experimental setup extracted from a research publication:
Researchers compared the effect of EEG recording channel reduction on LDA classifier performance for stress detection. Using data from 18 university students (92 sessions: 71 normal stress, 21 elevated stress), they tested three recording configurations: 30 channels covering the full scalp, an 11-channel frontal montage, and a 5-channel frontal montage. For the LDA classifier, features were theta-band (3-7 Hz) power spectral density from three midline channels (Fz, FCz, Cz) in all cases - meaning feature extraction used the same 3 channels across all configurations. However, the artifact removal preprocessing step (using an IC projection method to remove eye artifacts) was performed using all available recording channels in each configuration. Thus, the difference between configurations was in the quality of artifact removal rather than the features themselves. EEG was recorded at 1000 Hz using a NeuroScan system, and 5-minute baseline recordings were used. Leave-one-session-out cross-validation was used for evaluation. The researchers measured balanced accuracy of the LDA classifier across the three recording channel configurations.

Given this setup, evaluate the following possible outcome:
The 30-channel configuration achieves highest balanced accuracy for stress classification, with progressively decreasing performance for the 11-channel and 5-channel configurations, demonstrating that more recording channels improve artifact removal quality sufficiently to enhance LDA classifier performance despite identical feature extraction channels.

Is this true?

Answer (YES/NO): NO